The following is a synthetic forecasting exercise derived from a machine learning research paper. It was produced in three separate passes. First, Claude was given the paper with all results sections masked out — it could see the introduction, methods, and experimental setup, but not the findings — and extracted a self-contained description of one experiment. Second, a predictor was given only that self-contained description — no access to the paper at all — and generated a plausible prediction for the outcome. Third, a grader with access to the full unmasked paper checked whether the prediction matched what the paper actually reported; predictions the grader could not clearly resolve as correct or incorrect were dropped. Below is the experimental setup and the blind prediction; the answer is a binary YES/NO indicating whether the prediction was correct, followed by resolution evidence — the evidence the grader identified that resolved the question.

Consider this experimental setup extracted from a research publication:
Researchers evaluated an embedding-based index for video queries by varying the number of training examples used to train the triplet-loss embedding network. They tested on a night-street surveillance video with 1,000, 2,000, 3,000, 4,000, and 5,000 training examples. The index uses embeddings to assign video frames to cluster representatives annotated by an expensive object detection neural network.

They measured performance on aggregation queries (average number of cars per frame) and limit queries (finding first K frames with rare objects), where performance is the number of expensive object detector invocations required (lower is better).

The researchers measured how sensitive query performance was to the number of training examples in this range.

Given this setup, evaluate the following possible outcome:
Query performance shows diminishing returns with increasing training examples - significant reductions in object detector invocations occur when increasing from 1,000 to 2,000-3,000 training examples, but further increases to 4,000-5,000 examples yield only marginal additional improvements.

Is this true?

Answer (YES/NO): NO